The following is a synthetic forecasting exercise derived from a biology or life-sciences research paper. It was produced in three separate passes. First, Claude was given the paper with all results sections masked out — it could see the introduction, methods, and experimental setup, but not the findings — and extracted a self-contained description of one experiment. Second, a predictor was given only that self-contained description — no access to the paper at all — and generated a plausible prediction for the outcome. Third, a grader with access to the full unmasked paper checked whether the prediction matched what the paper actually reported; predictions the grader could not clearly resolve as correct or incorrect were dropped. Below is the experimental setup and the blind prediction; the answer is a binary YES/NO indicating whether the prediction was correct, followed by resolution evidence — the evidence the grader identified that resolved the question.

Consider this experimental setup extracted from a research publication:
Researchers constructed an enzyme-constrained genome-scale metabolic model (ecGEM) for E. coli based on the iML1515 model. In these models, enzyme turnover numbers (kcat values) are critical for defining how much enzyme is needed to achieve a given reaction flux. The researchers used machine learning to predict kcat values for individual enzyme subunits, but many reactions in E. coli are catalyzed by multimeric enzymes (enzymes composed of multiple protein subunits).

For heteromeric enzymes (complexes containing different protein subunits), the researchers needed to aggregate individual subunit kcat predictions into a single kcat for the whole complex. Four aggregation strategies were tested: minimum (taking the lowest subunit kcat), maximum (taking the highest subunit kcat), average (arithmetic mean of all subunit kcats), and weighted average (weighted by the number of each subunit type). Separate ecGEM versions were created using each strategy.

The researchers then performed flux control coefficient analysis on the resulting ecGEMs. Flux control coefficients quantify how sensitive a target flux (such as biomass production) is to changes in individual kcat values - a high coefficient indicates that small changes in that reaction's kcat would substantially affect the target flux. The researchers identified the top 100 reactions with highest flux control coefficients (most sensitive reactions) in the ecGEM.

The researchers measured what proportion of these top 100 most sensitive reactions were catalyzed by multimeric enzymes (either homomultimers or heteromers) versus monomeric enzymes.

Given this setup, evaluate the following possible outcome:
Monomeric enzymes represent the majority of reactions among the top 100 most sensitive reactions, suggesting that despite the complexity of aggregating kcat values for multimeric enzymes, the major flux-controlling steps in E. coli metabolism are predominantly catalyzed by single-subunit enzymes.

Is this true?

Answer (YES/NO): NO